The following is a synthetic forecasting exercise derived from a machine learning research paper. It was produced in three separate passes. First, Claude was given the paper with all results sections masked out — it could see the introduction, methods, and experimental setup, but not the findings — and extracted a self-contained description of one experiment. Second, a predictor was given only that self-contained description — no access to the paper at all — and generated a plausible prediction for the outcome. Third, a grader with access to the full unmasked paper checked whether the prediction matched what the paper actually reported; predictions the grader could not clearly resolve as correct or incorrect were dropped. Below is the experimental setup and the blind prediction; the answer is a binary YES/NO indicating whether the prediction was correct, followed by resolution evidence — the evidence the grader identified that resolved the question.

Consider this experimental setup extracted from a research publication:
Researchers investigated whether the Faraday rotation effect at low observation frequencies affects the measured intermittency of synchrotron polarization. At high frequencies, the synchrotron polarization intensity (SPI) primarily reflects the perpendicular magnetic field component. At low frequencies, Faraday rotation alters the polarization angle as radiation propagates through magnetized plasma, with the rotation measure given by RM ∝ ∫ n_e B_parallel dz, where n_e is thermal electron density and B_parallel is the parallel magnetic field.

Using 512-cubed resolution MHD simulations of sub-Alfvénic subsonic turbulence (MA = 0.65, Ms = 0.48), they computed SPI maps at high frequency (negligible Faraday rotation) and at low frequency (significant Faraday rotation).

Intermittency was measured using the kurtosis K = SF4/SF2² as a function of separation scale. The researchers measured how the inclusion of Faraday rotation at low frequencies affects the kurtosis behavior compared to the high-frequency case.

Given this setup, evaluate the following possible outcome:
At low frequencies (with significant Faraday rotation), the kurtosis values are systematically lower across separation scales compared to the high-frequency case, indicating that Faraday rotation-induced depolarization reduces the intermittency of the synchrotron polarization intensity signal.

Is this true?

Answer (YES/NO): NO